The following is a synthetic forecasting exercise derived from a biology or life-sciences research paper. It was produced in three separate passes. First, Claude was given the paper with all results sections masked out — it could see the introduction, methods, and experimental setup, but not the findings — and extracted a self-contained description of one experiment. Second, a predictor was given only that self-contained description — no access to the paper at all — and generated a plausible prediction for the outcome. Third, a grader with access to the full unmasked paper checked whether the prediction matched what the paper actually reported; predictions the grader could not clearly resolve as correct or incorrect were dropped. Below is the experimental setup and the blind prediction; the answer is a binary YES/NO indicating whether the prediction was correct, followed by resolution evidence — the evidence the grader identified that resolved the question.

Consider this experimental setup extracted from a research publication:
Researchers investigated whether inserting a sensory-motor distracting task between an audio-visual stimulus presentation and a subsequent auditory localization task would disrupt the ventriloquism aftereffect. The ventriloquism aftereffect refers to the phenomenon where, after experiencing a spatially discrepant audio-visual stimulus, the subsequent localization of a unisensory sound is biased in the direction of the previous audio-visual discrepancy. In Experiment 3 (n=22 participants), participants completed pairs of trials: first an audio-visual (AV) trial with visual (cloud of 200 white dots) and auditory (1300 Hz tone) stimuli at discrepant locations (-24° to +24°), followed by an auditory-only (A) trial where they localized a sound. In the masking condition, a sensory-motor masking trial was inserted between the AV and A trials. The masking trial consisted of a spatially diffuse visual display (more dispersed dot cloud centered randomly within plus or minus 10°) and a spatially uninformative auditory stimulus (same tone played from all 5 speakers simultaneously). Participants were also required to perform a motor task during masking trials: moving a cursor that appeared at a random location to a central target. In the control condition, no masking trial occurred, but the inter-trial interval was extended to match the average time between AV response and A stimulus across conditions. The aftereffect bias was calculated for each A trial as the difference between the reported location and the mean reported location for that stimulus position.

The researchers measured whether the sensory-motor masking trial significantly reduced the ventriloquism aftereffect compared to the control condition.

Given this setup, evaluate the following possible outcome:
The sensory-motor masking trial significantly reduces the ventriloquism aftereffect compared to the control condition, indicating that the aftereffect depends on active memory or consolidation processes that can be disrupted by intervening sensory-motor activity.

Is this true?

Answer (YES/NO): NO